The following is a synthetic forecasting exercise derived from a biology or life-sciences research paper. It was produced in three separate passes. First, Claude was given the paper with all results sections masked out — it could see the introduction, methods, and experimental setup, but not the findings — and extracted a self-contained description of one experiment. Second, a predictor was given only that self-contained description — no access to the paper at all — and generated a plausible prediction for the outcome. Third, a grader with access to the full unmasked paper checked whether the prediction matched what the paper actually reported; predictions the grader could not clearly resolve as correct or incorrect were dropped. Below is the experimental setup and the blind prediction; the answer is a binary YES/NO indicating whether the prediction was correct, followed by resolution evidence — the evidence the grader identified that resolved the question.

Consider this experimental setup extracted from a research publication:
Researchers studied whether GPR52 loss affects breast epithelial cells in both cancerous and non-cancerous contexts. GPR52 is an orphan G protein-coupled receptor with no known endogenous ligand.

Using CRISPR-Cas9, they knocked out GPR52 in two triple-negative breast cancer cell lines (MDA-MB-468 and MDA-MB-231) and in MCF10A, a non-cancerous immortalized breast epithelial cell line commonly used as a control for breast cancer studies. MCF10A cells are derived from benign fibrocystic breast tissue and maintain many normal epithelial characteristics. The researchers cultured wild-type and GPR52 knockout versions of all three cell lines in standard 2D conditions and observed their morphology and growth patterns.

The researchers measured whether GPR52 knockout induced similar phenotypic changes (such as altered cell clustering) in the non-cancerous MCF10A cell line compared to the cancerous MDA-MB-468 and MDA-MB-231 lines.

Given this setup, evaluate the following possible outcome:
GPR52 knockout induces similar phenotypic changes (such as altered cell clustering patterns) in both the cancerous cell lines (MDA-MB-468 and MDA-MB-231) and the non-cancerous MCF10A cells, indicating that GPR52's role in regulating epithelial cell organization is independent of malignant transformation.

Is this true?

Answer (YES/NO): YES